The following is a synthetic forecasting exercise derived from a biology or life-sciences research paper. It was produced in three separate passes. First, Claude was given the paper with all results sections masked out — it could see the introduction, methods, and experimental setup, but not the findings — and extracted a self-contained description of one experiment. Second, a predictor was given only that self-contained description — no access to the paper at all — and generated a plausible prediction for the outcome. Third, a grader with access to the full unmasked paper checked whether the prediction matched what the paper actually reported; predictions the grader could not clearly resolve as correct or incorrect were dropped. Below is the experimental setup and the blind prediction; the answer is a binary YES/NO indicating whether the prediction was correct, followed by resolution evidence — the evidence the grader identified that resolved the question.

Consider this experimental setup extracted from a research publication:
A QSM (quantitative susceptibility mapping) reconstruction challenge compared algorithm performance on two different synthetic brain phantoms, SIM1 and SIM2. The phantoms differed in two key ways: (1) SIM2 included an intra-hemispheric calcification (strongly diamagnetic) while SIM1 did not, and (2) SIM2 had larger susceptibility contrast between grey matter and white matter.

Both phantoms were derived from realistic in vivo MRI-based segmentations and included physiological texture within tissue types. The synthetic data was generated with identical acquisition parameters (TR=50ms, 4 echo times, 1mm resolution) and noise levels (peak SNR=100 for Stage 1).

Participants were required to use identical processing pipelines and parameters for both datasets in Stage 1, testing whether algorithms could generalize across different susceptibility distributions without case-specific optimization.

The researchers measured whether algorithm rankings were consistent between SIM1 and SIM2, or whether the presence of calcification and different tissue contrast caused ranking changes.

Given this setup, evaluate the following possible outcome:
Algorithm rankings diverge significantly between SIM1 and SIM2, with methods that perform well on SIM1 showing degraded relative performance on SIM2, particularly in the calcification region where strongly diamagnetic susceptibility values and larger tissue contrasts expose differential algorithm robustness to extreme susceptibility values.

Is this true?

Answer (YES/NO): NO